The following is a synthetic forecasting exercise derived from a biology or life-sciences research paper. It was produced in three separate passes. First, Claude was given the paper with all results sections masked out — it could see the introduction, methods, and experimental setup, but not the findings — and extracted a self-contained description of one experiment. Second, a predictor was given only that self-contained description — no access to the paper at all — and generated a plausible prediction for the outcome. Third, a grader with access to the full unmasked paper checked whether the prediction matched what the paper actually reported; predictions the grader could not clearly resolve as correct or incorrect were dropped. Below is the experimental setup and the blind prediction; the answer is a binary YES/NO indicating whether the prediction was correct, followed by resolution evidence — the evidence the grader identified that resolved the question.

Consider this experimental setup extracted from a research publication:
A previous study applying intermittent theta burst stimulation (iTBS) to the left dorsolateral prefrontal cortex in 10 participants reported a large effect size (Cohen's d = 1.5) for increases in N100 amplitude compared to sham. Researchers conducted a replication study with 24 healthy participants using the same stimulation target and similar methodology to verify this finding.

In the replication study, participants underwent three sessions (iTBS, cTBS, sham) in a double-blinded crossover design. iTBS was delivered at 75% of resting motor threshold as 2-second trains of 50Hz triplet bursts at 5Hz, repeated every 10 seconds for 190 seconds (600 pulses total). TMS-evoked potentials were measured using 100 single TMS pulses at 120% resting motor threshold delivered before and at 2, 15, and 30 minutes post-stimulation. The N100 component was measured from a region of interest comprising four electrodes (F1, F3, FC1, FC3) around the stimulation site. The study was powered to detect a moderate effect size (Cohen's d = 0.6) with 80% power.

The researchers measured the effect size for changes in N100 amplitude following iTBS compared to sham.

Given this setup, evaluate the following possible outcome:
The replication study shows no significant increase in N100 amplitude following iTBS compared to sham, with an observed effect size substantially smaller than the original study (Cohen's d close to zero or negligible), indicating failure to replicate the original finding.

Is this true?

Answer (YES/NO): NO